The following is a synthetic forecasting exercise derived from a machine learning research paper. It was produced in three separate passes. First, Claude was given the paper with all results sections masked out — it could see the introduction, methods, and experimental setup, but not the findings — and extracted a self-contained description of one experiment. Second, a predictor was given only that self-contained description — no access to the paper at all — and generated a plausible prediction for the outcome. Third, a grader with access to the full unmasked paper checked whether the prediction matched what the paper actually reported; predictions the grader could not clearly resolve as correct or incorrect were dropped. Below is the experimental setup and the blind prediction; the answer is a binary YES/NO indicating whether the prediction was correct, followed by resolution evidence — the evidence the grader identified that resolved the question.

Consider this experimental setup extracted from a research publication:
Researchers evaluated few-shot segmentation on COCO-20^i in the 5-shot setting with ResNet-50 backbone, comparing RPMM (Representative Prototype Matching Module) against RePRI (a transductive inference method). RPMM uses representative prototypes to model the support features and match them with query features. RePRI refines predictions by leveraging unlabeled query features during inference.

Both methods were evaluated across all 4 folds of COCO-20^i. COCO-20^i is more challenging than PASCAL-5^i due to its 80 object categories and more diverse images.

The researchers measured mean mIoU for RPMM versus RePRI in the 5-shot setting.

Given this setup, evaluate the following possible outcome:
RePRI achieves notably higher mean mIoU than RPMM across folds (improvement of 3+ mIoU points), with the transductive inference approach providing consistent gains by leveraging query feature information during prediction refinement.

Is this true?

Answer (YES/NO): YES